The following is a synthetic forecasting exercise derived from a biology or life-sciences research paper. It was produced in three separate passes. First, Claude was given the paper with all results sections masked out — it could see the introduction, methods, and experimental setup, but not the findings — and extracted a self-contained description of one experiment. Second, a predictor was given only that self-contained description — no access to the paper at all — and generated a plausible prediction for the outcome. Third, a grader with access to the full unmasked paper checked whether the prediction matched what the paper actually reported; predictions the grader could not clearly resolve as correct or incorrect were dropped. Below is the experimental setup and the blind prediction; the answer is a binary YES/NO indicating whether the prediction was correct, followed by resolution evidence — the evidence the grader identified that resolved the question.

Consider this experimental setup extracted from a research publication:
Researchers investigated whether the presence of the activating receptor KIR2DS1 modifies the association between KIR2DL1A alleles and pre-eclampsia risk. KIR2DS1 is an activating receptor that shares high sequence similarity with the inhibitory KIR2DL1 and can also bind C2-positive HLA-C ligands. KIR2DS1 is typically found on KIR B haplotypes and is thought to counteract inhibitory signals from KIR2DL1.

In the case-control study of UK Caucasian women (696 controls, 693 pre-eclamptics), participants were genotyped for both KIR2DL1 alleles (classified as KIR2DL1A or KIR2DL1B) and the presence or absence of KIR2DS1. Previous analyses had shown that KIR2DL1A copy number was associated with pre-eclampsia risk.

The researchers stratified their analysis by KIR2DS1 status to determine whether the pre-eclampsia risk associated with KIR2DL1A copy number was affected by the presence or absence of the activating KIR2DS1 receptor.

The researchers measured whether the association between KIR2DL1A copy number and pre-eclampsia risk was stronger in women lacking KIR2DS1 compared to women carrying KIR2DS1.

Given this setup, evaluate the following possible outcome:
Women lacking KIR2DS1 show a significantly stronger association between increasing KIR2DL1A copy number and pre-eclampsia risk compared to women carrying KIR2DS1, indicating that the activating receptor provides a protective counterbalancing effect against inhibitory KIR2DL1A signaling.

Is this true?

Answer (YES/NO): YES